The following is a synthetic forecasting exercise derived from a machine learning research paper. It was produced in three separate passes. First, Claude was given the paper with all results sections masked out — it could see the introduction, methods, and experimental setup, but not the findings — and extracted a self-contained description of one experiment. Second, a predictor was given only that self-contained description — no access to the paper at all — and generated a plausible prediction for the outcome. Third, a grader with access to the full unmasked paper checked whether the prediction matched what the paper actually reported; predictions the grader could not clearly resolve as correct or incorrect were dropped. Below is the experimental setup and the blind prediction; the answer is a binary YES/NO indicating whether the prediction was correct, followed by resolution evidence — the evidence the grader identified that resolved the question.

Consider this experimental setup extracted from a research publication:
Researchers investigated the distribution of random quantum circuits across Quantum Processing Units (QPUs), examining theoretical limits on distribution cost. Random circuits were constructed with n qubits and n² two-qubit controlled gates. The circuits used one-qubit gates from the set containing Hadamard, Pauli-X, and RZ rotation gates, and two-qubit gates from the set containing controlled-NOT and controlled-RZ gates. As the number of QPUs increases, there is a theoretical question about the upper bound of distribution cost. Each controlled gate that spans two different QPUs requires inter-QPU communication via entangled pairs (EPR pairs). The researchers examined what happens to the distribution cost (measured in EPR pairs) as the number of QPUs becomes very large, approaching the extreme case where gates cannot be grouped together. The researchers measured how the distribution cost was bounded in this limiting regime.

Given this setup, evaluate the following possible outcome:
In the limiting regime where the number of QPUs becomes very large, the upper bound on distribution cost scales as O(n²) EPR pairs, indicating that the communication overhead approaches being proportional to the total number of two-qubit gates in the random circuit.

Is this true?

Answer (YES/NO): YES